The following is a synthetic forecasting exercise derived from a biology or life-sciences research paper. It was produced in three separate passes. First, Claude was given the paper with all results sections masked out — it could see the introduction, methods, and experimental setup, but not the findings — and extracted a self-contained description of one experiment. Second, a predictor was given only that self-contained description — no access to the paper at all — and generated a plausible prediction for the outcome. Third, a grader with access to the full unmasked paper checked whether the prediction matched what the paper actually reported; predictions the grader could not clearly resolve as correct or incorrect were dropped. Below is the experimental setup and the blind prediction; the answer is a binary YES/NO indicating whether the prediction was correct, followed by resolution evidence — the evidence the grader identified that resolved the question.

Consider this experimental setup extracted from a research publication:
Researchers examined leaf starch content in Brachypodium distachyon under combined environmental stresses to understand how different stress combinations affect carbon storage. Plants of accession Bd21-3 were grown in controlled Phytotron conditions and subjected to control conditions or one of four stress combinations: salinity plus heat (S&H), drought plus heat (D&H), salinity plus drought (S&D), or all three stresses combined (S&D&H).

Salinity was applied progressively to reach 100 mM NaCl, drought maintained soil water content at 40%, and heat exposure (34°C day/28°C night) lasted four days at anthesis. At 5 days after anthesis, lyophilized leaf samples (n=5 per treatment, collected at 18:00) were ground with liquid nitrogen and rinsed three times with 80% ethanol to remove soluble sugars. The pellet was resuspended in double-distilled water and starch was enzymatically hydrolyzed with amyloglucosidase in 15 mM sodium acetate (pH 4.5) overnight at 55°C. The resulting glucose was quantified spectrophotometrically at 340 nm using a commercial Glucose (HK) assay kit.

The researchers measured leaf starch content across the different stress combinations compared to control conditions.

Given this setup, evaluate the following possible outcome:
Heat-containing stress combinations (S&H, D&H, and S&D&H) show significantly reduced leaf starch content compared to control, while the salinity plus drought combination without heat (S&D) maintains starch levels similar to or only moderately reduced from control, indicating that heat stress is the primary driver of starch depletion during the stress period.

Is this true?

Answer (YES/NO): YES